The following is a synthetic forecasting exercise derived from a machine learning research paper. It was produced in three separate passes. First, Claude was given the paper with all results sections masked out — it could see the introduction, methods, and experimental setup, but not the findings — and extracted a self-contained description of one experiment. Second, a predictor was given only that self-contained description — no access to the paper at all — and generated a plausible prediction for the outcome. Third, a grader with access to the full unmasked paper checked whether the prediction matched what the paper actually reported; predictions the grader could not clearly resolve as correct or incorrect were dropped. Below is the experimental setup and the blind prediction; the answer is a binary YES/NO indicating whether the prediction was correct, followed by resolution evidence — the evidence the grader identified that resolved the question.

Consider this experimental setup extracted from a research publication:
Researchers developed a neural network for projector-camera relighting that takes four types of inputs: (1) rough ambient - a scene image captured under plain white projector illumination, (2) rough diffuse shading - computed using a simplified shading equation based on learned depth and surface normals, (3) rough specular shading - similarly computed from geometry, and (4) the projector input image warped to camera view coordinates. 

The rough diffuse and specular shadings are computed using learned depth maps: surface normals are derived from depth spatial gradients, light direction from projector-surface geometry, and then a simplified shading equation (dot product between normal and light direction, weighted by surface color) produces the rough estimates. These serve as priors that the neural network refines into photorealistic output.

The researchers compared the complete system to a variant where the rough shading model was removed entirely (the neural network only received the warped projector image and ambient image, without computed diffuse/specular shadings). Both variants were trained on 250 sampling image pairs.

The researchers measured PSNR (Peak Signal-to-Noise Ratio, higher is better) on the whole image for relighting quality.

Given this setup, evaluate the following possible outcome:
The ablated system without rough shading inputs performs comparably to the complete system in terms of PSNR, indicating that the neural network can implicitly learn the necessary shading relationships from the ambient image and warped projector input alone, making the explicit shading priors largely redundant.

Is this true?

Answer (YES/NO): YES